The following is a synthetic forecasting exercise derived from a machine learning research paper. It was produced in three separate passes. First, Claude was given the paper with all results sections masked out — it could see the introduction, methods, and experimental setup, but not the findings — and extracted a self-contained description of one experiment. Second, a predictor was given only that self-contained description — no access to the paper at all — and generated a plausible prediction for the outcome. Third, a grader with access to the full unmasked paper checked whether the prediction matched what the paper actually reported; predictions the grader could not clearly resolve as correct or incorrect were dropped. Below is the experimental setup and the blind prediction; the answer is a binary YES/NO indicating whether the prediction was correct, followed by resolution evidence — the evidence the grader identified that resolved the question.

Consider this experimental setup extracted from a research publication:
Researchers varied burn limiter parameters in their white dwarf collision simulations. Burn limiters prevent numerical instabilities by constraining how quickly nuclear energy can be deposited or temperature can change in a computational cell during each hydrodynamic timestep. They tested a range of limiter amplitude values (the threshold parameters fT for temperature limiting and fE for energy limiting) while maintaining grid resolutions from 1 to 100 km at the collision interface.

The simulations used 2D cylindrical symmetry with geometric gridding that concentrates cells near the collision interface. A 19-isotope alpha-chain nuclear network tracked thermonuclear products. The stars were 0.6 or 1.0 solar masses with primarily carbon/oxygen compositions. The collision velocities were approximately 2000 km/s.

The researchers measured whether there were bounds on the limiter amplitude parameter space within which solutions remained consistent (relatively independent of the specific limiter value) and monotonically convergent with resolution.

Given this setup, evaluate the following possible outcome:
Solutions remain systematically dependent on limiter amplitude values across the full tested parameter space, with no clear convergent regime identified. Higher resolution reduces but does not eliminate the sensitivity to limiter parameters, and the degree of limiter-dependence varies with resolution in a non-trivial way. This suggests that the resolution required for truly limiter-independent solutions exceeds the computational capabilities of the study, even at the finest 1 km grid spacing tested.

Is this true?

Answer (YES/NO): NO